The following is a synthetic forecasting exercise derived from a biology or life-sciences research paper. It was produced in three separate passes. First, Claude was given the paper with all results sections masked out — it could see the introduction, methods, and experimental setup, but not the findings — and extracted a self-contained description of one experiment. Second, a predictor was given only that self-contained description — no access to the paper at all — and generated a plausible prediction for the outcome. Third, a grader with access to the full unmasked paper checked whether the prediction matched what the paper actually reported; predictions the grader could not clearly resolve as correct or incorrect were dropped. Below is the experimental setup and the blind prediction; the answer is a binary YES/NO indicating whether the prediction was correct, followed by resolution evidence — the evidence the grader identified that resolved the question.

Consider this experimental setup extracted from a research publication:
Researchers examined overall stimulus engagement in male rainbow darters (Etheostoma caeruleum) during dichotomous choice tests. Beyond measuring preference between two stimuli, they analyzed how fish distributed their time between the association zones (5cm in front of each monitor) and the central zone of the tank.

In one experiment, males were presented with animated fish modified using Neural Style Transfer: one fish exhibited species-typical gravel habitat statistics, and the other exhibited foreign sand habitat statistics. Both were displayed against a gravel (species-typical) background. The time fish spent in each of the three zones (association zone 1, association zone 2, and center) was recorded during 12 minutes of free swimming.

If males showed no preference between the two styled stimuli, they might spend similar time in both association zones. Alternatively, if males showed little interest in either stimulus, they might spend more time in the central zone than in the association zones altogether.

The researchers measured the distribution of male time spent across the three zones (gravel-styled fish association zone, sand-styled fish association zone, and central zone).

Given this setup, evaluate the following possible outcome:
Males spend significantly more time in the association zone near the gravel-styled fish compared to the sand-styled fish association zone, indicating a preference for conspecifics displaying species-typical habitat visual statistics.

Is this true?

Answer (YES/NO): NO